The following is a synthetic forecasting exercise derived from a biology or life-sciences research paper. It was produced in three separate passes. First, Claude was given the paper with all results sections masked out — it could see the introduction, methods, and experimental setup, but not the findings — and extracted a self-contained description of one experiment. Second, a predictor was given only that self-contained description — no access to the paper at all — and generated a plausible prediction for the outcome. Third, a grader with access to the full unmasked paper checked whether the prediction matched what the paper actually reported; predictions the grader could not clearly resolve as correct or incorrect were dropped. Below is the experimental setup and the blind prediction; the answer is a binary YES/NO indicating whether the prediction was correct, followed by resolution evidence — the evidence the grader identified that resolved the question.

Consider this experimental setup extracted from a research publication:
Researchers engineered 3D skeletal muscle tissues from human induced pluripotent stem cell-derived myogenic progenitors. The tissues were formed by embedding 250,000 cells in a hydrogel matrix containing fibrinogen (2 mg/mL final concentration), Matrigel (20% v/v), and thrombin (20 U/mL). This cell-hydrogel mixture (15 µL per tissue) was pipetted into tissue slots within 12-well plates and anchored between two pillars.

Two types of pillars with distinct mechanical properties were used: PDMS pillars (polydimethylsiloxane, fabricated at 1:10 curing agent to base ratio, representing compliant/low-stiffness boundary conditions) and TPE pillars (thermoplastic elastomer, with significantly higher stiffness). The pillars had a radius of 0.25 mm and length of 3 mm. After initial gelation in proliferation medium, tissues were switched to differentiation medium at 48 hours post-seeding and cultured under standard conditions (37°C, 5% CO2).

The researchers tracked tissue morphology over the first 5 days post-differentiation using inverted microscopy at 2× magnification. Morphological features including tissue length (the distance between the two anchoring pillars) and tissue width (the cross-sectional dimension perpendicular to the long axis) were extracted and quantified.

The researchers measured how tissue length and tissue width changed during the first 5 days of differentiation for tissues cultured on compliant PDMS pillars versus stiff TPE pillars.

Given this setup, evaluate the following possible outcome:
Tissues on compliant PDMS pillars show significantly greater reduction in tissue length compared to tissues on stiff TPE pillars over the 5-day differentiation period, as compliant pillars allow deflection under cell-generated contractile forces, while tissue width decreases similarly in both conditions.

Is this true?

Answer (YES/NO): NO